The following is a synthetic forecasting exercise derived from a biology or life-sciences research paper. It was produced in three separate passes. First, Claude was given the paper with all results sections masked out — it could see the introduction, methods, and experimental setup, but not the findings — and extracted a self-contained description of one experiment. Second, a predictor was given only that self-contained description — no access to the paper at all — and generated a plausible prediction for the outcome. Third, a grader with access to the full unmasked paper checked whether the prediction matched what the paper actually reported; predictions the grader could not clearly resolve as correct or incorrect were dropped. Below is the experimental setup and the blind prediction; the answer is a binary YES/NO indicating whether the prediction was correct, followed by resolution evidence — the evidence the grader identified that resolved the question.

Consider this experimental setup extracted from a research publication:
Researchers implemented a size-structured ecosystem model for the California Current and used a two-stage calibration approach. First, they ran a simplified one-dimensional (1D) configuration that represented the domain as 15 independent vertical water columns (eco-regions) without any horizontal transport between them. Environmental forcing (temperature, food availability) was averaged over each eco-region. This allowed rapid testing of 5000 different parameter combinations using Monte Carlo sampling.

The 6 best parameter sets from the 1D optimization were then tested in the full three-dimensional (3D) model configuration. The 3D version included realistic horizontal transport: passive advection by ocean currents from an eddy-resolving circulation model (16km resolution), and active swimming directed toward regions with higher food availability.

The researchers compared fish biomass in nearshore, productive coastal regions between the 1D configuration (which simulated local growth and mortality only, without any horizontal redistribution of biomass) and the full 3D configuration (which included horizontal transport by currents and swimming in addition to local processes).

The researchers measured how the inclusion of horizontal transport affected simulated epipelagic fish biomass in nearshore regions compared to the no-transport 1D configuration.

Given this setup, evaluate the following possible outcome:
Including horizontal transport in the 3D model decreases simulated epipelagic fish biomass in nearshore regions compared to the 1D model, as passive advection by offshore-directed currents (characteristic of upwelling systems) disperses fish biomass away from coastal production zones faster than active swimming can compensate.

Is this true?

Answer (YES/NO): YES